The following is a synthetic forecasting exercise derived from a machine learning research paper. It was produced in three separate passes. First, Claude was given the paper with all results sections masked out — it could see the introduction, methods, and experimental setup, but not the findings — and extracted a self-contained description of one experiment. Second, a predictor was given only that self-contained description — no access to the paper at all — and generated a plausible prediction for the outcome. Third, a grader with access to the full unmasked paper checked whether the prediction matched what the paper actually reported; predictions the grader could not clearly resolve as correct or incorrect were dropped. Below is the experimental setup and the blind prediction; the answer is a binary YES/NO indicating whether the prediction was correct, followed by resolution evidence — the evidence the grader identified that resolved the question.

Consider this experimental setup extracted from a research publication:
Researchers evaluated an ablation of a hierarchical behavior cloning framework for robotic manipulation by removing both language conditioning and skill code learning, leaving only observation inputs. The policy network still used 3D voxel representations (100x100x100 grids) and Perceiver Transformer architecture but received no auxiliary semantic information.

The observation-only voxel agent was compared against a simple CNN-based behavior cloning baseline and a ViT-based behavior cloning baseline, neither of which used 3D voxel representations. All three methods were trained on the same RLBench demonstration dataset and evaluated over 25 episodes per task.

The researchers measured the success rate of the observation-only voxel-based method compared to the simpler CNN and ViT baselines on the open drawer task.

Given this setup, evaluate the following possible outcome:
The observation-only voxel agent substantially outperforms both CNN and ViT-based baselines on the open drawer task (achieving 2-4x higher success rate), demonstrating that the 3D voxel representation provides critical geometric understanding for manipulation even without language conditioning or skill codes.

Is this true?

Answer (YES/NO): NO